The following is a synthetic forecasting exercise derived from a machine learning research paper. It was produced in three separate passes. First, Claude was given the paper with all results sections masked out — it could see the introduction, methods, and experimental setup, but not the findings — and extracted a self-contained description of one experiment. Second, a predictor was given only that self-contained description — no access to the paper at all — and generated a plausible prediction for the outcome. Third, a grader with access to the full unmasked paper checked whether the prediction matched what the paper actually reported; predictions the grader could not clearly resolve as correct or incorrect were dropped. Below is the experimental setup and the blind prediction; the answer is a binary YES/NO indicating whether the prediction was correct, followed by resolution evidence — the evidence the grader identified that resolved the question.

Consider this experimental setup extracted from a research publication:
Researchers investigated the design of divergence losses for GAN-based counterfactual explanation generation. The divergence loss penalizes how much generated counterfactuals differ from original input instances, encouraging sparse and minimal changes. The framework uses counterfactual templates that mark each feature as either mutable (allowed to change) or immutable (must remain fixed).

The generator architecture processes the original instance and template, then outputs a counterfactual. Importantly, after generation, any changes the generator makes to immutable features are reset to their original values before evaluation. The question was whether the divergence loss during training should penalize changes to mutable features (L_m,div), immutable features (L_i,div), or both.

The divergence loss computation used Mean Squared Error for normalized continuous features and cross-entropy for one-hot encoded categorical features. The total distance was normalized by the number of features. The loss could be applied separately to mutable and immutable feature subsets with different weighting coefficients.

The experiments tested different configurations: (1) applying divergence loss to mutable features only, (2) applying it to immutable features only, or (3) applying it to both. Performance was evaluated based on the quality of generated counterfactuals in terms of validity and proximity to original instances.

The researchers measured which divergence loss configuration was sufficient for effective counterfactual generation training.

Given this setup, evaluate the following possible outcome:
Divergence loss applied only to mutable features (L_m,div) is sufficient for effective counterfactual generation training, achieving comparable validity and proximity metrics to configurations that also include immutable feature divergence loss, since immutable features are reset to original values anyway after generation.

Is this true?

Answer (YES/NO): YES